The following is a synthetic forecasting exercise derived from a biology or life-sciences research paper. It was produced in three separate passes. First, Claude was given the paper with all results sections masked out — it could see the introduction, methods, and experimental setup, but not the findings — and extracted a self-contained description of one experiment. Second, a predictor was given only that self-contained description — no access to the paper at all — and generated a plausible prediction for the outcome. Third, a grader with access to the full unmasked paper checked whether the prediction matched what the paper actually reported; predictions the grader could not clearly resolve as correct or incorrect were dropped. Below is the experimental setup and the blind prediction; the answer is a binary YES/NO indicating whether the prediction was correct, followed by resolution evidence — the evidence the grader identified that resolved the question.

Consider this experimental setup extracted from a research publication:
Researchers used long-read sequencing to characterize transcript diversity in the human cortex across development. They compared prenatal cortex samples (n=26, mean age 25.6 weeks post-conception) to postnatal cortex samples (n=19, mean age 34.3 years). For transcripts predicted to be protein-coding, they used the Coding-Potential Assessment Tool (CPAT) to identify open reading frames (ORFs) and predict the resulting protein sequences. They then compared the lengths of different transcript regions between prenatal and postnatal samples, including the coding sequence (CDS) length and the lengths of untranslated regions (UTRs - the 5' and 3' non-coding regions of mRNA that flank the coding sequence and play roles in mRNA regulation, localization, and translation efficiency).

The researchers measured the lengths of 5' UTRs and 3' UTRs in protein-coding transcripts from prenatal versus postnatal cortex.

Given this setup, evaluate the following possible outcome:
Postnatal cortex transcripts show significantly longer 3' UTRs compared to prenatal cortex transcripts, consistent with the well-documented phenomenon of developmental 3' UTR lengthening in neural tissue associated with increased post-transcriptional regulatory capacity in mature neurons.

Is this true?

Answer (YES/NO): YES